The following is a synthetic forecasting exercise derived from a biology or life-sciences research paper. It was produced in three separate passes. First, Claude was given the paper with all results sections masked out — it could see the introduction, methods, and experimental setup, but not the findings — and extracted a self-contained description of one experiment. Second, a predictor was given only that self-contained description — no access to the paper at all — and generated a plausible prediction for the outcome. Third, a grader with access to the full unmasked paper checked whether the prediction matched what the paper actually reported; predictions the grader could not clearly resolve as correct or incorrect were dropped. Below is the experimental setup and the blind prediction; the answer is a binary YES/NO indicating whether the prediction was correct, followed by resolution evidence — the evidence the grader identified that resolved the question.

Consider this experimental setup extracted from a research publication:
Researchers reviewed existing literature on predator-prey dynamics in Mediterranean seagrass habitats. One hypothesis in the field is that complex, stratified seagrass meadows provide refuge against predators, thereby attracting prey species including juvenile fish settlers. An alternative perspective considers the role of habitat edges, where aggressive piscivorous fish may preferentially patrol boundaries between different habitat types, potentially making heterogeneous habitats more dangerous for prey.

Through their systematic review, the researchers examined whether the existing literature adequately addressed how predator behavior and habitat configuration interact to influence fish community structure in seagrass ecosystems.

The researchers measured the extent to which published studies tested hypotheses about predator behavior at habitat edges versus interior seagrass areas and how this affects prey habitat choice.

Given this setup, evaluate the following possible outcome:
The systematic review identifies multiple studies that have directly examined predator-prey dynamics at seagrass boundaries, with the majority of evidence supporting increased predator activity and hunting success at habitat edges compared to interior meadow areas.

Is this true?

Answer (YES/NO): NO